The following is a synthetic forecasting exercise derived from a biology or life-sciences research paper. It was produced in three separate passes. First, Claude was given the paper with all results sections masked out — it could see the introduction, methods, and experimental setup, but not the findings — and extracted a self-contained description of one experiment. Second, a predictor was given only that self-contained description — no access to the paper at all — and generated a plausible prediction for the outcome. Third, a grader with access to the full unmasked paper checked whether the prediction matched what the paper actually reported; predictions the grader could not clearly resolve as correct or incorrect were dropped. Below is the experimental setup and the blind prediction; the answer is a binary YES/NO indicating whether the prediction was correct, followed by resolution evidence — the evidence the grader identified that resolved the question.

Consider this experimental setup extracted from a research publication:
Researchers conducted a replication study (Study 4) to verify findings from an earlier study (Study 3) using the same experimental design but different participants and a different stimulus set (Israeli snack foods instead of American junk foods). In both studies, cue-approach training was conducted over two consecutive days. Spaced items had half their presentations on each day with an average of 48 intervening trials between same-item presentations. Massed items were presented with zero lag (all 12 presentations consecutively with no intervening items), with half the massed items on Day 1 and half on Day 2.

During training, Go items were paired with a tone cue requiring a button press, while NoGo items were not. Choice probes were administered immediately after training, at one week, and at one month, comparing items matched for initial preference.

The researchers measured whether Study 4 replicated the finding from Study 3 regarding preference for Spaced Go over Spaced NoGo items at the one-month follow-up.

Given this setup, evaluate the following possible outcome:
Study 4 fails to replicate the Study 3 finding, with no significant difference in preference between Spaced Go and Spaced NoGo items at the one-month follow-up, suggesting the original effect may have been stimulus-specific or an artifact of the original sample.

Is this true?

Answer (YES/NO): NO